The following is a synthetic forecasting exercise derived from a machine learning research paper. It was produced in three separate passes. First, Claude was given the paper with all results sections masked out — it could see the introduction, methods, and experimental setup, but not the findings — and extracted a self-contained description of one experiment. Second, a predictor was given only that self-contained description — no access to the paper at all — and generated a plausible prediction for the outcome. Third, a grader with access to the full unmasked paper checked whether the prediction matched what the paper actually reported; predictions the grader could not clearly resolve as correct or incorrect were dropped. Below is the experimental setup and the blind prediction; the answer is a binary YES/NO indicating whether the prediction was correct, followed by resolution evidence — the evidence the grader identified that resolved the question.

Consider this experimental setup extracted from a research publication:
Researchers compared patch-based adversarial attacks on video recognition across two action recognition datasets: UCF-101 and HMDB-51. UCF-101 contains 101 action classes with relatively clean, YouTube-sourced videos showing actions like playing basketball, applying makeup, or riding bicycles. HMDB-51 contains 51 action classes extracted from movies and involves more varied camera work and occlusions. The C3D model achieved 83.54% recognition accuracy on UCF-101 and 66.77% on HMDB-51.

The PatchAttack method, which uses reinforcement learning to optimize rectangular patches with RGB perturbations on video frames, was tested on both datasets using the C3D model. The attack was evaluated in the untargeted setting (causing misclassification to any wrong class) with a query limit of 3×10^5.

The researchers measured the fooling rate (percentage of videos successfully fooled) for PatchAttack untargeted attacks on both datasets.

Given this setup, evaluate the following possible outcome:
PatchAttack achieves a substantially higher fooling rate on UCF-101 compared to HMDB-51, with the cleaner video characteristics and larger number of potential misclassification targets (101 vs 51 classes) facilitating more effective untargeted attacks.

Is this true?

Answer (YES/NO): NO